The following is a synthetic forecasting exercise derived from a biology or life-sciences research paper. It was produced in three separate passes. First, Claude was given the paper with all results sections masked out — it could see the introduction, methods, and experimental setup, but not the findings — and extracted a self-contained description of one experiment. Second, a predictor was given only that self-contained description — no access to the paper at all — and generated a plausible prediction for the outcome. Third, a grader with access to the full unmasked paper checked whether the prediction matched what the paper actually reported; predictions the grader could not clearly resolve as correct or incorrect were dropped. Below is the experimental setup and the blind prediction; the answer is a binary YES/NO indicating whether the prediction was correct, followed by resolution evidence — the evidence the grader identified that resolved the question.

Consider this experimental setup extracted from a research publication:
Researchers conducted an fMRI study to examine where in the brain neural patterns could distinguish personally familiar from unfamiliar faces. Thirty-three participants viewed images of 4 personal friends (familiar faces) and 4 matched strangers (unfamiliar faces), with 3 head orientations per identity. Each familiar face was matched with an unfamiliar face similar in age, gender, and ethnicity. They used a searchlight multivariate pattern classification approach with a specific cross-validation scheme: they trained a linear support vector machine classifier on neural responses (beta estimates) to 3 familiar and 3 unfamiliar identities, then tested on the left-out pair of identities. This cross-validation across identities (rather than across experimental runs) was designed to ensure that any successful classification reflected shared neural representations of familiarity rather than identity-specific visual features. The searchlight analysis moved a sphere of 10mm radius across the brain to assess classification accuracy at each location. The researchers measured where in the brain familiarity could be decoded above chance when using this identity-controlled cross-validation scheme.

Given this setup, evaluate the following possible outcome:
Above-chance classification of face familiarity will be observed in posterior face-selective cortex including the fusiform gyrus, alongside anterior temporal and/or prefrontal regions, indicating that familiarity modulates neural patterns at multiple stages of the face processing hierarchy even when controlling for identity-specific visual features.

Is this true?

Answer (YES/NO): YES